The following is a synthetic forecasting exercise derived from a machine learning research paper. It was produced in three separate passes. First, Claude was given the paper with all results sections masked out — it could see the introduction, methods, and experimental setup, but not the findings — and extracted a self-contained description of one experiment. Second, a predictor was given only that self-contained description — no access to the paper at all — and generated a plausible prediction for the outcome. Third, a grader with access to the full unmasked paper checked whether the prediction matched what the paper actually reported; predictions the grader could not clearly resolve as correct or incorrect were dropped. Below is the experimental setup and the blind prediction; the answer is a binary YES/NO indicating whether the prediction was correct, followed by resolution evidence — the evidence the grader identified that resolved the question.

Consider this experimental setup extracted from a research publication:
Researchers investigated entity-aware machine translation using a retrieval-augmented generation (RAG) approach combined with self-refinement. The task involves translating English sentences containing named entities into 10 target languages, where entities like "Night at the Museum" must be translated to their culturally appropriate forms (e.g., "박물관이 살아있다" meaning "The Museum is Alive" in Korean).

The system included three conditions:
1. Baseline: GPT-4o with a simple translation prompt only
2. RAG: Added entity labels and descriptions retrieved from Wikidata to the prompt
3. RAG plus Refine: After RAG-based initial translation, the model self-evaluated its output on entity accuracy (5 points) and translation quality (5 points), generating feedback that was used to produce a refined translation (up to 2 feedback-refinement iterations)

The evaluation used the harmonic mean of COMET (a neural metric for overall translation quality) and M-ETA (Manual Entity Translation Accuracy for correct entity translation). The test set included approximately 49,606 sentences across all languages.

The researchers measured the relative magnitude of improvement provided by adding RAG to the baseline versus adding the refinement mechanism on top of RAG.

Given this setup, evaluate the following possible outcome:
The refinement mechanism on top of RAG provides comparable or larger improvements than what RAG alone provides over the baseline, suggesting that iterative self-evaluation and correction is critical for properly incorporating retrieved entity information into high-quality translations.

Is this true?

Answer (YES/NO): NO